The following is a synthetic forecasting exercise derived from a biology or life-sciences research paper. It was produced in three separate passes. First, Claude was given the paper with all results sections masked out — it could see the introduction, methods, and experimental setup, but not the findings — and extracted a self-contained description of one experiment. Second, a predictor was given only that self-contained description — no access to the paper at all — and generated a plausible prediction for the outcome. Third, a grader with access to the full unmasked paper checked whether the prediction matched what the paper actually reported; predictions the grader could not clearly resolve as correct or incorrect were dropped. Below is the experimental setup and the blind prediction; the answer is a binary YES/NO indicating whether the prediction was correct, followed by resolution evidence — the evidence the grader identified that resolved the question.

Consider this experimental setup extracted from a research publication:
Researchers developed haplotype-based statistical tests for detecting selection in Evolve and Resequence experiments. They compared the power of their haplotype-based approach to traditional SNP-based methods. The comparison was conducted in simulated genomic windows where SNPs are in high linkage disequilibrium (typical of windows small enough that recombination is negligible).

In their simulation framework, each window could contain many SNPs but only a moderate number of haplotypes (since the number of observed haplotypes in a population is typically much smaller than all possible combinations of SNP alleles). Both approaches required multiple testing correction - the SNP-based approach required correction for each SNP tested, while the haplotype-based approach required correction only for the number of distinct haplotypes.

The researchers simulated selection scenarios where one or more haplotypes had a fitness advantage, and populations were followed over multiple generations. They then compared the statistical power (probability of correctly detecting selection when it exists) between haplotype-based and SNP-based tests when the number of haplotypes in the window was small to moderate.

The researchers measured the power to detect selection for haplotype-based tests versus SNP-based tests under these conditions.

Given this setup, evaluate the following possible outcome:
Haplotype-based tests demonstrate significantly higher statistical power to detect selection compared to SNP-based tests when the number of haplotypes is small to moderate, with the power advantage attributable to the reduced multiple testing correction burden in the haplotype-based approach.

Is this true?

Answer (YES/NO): YES